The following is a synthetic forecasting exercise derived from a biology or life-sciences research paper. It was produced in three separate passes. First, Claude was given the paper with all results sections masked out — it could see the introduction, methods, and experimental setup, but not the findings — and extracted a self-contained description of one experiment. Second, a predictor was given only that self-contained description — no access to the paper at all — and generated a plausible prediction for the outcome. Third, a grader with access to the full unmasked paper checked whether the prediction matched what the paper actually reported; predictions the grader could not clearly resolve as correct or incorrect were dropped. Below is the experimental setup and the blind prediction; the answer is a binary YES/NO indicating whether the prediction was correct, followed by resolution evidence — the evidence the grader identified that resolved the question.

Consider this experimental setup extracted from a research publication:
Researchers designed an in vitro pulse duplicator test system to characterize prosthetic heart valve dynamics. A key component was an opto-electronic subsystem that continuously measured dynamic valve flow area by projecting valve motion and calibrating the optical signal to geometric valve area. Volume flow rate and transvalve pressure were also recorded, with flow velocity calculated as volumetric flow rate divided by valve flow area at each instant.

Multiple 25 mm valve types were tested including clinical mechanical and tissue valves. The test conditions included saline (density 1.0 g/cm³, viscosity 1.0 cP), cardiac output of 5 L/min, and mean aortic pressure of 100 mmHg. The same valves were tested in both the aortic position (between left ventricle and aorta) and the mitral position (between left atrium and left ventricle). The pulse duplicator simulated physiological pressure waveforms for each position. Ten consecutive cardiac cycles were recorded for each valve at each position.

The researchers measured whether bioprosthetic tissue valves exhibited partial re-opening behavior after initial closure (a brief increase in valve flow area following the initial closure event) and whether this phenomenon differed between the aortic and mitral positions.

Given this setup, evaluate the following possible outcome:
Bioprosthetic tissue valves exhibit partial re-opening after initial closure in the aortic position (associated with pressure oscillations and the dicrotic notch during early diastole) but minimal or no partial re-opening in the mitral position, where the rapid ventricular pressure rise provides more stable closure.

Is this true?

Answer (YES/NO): NO